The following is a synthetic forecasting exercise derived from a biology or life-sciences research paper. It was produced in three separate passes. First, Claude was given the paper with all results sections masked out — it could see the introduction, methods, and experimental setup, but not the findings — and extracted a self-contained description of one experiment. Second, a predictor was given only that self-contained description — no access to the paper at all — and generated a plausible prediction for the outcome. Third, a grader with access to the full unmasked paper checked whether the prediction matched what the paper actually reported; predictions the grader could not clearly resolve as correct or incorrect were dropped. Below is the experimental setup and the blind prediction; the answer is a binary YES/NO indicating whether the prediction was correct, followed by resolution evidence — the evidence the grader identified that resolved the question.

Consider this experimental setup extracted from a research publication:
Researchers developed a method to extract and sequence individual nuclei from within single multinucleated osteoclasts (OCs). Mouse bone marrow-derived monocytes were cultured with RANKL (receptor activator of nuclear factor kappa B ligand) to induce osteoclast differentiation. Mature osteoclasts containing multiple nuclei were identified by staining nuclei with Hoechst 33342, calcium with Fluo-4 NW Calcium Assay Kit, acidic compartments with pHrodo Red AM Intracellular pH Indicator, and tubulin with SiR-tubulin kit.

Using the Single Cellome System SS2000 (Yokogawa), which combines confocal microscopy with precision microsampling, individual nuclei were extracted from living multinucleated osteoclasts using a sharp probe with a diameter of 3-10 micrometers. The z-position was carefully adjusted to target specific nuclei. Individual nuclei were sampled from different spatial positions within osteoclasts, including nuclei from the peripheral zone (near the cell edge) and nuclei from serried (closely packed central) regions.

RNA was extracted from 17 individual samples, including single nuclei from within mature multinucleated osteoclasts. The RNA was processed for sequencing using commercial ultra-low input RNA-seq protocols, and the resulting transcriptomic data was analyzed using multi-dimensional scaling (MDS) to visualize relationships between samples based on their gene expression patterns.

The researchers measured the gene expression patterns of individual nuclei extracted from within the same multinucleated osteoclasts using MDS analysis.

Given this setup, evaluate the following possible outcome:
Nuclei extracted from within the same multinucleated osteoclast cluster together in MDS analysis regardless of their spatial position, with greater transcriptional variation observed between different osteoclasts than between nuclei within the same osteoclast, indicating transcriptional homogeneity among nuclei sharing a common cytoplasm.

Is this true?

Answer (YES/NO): NO